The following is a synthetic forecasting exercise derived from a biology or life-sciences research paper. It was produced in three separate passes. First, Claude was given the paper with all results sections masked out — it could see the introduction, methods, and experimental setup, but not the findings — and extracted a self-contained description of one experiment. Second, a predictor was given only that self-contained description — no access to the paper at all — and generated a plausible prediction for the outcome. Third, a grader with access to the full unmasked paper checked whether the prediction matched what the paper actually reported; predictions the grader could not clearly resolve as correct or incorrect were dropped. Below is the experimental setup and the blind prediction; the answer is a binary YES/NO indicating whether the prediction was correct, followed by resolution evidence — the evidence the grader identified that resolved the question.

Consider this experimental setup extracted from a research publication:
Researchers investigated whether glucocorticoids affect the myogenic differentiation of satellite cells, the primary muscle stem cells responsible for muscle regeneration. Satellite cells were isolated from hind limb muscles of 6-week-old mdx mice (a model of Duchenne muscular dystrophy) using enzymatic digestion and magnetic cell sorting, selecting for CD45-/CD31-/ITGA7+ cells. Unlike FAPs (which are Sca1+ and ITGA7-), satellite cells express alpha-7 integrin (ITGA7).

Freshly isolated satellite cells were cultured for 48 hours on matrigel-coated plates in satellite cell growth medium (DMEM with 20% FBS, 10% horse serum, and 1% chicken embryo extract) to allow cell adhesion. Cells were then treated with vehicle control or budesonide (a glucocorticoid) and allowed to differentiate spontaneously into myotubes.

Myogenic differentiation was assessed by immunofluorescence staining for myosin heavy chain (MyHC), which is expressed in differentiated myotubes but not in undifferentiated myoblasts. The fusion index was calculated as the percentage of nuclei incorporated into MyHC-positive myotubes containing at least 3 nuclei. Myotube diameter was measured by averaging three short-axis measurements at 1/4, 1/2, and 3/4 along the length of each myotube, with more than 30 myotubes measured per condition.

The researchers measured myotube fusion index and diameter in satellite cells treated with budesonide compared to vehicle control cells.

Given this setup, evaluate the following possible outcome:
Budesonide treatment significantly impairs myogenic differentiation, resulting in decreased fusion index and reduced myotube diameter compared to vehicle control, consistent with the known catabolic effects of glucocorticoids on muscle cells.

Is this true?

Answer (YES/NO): NO